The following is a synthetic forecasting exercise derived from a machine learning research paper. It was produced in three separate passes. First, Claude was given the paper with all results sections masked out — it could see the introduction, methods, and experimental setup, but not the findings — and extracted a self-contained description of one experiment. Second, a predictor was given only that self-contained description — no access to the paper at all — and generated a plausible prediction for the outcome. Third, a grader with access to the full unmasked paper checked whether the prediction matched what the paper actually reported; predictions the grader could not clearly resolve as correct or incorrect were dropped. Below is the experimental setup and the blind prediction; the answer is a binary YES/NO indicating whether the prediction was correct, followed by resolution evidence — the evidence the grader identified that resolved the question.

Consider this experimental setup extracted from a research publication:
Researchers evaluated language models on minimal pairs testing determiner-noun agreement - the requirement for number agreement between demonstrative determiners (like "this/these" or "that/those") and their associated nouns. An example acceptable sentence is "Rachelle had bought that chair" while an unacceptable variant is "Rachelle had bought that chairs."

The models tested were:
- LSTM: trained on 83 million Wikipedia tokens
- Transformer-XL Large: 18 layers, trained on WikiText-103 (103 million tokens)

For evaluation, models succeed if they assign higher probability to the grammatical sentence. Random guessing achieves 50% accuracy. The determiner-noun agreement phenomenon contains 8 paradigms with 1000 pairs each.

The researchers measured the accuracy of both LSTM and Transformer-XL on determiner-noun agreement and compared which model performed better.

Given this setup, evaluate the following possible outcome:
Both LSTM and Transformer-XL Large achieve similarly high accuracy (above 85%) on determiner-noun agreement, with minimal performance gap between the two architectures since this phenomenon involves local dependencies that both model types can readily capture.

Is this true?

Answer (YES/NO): NO